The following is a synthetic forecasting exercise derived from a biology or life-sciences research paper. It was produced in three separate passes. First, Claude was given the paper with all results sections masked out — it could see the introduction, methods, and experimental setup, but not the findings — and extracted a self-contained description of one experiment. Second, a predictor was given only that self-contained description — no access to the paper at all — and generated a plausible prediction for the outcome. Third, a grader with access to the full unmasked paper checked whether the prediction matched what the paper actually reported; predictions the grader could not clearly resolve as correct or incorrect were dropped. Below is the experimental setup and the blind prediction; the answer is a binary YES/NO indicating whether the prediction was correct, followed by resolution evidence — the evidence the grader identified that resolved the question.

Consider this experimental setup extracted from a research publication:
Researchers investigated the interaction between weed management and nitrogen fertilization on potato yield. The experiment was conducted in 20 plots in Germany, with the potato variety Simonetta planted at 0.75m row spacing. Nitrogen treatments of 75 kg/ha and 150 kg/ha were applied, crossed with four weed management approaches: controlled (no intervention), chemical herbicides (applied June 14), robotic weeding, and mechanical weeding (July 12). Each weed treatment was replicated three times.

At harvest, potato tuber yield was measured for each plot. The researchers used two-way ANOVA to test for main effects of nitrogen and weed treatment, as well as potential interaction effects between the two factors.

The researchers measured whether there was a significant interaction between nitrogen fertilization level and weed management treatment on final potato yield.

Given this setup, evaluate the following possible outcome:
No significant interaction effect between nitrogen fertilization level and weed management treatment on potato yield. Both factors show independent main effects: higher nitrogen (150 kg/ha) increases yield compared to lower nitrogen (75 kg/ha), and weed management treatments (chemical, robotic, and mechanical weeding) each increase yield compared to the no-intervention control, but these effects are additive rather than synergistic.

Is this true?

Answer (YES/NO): NO